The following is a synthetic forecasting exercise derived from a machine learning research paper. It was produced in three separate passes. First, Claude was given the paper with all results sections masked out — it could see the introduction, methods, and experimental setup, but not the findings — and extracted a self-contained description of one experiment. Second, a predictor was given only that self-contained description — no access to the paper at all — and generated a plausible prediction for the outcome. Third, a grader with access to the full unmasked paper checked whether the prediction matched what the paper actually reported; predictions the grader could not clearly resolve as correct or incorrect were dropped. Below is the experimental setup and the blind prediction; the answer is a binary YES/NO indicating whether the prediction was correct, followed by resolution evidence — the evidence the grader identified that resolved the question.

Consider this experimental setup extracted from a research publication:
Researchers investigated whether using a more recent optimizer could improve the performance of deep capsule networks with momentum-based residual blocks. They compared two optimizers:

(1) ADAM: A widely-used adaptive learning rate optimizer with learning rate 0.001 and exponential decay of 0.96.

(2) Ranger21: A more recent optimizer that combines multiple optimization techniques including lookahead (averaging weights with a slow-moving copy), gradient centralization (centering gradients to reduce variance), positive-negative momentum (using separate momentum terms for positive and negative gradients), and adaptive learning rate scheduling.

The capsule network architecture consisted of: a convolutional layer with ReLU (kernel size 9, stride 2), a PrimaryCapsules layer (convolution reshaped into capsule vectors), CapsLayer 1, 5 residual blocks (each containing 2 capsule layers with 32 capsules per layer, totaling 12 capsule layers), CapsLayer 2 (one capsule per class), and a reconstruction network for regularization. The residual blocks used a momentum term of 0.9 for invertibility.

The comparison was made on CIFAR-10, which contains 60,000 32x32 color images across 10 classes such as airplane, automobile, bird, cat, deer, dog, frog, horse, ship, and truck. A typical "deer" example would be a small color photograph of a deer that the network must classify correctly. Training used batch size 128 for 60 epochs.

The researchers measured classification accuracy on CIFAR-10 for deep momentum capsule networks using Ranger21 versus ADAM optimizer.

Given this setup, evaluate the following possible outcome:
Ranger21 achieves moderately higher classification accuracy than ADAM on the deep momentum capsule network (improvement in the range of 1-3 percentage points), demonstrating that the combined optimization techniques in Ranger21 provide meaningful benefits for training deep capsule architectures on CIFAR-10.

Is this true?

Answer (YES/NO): YES